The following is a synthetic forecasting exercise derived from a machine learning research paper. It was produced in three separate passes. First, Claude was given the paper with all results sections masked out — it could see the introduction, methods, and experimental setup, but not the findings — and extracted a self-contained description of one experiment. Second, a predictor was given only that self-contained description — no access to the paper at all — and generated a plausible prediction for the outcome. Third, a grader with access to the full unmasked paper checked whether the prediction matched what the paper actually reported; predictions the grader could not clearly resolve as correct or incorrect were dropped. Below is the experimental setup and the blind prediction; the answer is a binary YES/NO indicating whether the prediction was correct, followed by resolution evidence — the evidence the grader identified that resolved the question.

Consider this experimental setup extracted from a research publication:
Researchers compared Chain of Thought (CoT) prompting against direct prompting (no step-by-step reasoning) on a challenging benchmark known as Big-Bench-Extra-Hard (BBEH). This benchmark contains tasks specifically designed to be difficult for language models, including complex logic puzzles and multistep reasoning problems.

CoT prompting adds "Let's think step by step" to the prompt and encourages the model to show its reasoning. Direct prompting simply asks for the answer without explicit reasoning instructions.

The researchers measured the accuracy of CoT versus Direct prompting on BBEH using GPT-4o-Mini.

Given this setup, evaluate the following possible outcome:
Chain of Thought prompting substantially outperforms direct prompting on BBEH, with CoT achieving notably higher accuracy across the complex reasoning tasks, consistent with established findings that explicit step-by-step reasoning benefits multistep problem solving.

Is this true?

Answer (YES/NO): NO